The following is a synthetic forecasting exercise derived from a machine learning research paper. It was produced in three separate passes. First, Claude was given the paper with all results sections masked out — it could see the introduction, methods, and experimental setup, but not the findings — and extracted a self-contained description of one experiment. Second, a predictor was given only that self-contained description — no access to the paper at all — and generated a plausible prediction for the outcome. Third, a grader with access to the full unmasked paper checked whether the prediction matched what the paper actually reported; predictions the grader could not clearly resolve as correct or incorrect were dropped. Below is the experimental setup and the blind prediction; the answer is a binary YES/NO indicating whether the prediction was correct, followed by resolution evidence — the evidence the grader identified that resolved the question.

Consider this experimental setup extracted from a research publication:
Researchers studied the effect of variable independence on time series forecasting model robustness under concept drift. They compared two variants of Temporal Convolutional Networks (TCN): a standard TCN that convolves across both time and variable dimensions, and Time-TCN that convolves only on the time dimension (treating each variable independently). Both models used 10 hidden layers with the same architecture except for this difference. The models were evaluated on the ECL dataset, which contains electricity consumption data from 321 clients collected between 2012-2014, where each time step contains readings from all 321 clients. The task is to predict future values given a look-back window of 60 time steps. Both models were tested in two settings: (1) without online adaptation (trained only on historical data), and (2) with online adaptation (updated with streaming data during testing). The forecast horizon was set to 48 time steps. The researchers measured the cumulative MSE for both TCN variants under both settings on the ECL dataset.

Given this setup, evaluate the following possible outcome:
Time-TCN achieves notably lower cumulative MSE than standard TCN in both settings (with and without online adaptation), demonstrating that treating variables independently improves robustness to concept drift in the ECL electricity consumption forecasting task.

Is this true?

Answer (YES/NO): YES